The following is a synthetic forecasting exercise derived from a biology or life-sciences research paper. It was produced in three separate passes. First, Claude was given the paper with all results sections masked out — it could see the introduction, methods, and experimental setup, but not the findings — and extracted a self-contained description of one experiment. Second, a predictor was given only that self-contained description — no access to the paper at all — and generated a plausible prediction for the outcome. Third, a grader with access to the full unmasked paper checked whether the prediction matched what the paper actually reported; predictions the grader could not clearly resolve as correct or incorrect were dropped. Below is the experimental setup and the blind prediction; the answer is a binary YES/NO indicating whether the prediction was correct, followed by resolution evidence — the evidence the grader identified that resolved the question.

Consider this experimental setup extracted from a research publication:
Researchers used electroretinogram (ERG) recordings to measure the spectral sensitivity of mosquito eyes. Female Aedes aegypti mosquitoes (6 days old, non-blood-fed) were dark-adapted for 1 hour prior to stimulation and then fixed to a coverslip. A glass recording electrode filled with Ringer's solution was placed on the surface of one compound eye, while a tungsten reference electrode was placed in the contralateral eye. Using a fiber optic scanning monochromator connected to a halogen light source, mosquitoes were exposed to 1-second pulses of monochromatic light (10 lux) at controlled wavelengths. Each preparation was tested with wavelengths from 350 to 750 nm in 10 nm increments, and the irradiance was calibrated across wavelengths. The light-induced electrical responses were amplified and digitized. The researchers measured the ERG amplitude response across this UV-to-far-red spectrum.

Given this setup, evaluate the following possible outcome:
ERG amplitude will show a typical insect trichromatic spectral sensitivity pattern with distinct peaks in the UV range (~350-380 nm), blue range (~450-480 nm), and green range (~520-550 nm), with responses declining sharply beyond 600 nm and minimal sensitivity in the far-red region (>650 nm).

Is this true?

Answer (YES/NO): NO